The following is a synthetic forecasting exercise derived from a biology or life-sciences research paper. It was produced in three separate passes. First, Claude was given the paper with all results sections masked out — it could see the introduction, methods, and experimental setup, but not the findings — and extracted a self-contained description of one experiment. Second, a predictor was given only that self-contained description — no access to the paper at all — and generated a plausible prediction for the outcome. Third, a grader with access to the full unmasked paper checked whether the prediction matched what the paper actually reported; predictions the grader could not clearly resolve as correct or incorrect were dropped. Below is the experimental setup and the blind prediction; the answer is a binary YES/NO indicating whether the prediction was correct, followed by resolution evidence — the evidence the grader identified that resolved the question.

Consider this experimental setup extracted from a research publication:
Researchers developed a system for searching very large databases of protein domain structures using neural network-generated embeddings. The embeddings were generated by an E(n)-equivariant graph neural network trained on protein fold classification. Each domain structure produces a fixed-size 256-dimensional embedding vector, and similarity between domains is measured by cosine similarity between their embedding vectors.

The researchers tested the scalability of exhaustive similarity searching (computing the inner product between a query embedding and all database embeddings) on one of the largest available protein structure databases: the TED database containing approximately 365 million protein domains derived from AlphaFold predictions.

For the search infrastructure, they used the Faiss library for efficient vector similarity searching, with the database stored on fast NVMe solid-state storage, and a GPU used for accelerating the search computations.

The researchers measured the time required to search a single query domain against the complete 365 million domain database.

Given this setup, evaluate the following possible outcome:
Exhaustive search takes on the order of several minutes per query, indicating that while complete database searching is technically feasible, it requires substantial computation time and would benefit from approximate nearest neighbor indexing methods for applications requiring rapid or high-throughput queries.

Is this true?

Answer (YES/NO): NO